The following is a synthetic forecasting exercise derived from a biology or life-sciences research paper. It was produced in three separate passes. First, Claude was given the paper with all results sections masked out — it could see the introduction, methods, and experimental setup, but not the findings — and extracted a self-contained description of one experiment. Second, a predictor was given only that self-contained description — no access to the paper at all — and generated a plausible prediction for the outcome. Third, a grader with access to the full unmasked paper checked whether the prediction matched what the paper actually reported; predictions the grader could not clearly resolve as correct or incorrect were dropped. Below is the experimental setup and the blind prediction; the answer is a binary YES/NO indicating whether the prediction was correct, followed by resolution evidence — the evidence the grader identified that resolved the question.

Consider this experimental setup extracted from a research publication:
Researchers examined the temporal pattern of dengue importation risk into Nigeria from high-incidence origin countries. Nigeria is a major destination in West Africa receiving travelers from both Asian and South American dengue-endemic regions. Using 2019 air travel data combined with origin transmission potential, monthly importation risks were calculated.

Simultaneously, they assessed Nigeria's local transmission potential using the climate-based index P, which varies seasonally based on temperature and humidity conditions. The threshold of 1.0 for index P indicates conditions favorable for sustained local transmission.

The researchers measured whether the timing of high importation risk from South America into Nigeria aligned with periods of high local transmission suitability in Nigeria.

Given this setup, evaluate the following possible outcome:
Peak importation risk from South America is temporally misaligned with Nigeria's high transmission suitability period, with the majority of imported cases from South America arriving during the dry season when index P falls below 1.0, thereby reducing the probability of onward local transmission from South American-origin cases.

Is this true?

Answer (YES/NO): NO